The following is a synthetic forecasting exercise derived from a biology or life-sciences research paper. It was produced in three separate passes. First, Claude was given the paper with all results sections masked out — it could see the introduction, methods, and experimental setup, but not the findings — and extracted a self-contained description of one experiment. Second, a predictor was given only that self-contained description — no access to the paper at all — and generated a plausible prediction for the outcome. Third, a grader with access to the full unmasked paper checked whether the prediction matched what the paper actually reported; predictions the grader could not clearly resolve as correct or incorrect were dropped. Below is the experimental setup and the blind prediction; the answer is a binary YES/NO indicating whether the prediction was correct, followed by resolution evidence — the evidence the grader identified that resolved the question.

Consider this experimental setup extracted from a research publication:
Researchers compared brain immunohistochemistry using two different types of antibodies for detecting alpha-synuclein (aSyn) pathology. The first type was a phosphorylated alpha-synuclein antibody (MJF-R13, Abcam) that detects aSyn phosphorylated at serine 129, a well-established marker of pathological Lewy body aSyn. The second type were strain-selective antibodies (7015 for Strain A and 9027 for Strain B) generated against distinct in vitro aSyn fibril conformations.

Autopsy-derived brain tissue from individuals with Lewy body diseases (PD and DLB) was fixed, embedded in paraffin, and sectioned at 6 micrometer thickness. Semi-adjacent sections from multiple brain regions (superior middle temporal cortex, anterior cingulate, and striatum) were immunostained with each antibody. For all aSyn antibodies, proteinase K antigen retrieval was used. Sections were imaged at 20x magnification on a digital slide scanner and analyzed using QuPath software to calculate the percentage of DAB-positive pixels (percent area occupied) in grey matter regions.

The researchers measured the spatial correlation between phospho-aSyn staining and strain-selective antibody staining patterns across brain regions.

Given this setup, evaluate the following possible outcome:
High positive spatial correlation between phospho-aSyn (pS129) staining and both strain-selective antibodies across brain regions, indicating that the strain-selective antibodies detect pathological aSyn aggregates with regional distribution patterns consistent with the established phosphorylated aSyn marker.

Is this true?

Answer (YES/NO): NO